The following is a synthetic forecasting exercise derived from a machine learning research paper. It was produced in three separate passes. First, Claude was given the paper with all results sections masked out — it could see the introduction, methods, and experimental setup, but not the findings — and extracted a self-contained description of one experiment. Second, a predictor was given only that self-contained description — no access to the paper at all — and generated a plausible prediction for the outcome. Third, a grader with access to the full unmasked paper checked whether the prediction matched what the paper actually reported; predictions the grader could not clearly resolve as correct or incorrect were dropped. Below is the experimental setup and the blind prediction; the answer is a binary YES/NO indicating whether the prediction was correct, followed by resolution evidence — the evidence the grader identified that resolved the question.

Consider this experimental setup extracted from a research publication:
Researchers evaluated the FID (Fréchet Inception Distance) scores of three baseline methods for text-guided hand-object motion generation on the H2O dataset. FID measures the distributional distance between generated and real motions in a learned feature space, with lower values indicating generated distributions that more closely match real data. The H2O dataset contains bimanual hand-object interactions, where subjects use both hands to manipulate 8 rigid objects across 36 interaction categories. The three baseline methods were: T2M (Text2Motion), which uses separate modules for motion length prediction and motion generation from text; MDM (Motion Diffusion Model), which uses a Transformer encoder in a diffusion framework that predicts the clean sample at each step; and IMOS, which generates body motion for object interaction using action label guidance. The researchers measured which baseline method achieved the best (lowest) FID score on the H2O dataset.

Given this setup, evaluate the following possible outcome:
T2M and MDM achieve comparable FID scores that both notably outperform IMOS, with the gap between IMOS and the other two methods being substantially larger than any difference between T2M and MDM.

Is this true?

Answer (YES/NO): NO